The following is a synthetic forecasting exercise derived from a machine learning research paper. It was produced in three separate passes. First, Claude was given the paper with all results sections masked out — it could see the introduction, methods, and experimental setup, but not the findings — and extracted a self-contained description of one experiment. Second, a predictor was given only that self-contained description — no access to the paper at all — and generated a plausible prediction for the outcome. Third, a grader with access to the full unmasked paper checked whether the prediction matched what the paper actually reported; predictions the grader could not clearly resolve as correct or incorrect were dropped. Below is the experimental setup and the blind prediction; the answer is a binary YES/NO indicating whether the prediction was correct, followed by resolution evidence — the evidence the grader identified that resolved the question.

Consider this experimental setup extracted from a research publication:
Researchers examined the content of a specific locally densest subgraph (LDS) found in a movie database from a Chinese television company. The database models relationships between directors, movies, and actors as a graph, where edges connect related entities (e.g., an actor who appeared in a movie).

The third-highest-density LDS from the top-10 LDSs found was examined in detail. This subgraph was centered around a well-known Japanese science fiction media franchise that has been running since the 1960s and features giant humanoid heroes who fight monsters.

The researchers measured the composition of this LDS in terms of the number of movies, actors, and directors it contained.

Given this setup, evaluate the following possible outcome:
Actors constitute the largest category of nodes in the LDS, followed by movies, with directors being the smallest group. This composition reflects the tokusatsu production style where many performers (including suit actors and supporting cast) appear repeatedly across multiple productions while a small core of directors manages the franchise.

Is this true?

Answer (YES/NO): NO